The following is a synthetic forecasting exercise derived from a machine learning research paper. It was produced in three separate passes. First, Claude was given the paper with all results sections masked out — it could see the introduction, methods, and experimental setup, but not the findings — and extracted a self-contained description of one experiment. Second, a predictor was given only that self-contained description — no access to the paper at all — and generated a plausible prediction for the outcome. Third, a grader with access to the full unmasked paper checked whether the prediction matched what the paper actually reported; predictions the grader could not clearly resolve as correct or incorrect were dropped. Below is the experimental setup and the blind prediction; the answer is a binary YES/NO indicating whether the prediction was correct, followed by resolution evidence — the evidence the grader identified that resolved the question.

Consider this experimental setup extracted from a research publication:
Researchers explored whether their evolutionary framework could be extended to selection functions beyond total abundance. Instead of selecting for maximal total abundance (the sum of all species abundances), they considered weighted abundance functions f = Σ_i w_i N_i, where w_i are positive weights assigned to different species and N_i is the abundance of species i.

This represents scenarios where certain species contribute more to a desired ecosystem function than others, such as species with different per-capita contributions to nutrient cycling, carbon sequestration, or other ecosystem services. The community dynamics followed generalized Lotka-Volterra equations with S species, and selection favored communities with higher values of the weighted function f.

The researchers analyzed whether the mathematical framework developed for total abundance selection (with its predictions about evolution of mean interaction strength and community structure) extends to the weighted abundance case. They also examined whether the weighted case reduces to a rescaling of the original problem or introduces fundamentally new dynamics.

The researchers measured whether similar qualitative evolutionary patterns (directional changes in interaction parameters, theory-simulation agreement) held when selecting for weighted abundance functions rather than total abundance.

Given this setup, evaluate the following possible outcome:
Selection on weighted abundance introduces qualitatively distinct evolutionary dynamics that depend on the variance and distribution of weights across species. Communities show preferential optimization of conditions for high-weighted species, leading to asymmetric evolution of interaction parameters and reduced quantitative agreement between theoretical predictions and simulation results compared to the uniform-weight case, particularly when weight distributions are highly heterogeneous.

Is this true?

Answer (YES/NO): NO